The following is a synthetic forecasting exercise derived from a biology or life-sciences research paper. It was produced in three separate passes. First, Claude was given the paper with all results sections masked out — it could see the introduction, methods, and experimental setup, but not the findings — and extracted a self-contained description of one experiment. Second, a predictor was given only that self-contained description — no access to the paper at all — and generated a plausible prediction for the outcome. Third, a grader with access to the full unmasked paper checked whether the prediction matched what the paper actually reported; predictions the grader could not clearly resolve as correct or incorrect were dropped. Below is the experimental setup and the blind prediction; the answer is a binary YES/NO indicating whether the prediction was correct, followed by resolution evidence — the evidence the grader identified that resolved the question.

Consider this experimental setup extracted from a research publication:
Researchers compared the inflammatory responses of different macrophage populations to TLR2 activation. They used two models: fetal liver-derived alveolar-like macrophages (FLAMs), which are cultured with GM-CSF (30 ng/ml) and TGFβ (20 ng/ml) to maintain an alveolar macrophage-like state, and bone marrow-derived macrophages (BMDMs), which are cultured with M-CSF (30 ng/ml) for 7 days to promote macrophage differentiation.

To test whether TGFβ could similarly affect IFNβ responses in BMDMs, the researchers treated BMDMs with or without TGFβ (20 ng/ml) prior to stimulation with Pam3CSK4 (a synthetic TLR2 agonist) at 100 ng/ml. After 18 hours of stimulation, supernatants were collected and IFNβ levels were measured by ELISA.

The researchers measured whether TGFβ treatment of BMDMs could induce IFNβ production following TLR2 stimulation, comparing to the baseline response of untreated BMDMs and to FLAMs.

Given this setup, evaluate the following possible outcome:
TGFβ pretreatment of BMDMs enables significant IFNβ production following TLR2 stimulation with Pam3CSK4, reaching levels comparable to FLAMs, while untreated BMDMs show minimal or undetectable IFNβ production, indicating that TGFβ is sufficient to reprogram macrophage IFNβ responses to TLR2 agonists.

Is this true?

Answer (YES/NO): NO